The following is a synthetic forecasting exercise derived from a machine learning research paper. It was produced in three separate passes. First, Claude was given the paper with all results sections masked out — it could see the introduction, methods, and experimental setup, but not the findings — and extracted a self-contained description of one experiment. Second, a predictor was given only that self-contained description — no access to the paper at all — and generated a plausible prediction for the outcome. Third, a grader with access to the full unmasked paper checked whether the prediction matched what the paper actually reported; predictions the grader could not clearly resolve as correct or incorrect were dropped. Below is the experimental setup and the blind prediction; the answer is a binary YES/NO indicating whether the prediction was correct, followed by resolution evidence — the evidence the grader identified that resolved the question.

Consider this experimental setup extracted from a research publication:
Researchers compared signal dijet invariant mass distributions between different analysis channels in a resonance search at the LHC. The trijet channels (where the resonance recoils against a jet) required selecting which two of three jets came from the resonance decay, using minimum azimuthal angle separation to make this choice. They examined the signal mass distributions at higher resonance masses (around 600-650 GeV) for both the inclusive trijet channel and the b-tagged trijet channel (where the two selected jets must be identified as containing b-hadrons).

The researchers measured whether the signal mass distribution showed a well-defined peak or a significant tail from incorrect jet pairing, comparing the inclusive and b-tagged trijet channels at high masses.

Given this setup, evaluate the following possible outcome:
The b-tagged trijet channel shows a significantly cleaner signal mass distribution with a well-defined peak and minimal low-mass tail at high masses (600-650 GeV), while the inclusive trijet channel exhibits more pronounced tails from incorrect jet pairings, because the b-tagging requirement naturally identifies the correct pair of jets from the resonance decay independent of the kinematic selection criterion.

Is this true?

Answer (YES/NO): YES